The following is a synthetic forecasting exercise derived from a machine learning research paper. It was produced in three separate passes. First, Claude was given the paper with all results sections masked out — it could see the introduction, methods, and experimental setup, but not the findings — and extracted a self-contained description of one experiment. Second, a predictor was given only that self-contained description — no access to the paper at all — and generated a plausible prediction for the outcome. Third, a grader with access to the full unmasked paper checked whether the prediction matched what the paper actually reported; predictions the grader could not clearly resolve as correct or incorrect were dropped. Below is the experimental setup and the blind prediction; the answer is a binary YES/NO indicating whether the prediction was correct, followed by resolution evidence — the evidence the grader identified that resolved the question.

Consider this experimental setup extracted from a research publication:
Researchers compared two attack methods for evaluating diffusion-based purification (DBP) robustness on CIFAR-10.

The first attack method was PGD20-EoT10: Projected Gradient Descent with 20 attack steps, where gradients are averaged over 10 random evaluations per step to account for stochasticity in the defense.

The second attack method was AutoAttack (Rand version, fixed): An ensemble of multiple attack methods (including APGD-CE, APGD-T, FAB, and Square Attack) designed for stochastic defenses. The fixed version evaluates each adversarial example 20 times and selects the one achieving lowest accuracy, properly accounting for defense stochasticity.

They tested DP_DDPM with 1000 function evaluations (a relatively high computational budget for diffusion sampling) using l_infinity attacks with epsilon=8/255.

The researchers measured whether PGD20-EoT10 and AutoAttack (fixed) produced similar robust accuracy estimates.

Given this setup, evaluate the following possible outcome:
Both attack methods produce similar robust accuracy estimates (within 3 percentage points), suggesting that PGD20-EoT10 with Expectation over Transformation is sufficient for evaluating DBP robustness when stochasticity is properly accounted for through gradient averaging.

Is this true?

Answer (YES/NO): YES